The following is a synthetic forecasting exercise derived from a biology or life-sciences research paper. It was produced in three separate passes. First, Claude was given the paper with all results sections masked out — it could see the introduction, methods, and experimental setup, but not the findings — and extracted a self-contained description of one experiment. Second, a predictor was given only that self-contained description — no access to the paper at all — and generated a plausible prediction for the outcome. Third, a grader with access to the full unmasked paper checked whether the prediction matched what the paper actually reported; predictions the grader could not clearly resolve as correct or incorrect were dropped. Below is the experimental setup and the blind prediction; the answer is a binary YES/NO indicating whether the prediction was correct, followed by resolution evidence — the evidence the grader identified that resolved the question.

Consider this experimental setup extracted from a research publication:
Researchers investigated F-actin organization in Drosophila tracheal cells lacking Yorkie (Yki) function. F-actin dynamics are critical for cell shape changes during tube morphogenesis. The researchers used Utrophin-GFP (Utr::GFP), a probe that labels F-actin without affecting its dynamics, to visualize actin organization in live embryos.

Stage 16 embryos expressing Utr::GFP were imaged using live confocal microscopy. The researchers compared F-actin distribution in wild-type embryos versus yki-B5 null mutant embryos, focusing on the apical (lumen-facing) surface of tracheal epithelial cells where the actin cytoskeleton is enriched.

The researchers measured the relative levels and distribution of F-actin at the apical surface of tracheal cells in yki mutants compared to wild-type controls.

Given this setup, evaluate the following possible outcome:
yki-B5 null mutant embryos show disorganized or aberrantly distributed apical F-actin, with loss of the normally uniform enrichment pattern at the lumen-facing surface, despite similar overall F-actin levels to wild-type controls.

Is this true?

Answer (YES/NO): NO